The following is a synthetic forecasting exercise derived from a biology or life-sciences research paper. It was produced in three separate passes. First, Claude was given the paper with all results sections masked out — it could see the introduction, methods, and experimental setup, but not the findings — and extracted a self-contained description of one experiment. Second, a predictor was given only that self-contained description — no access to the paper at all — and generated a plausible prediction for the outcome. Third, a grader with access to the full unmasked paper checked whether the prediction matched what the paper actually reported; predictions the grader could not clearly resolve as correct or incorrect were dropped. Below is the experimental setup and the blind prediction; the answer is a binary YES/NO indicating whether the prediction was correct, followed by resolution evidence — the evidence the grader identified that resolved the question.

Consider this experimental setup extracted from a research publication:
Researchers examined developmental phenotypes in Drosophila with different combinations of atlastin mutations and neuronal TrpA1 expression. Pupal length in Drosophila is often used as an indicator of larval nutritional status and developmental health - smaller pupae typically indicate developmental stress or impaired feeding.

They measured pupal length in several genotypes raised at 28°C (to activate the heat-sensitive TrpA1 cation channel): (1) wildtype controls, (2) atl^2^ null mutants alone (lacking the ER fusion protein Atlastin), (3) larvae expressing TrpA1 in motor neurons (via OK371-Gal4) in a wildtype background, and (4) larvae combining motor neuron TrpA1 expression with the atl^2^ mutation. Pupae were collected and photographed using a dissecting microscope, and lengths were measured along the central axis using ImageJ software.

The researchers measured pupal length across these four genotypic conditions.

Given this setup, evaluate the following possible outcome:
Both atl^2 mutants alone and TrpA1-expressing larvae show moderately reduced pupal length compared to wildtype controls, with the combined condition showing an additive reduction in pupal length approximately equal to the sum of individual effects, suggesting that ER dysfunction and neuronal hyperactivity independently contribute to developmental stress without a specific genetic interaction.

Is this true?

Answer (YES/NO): NO